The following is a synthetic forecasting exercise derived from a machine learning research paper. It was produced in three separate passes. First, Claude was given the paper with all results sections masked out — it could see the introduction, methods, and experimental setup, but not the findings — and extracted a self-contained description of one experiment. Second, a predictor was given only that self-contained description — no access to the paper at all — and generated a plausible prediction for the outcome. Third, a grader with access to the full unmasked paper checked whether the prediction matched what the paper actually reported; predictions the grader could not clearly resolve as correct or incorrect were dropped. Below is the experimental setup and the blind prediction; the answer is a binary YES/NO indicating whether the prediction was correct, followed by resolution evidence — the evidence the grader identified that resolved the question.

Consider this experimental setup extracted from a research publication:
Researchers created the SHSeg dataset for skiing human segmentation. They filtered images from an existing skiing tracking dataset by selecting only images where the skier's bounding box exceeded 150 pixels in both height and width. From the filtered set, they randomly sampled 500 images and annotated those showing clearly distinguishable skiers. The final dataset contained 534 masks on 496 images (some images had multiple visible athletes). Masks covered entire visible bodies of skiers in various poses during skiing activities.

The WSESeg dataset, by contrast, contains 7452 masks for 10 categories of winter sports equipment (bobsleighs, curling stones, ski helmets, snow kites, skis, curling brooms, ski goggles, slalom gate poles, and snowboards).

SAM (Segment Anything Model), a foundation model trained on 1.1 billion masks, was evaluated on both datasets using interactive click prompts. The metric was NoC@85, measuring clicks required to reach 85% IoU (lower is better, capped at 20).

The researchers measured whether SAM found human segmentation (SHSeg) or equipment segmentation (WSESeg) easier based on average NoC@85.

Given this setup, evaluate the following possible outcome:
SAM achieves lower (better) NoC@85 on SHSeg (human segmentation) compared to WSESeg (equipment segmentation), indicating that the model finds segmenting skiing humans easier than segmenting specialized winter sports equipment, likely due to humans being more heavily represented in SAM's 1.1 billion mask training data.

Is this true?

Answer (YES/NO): YES